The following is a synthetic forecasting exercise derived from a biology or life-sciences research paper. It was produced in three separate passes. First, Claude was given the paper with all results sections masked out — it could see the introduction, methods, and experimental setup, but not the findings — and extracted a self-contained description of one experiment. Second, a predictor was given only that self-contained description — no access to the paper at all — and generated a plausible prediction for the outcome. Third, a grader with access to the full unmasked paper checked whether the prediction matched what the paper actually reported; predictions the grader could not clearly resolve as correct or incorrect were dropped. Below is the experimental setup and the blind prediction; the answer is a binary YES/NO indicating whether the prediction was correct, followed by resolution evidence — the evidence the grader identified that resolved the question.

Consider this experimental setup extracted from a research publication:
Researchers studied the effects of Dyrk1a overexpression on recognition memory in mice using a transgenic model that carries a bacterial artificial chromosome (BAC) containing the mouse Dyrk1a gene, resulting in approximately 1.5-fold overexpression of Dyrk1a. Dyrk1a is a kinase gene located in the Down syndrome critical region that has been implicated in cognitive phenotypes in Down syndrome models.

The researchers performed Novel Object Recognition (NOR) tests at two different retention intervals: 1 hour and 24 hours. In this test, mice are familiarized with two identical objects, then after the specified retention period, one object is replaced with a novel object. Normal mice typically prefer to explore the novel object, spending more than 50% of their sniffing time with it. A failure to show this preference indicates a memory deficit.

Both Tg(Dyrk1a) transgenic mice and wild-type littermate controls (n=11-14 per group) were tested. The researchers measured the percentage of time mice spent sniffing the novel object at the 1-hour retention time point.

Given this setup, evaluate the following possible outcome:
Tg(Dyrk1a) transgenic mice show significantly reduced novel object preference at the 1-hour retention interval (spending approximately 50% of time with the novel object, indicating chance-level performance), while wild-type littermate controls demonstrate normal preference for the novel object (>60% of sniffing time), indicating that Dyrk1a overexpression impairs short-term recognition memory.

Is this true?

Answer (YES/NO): NO